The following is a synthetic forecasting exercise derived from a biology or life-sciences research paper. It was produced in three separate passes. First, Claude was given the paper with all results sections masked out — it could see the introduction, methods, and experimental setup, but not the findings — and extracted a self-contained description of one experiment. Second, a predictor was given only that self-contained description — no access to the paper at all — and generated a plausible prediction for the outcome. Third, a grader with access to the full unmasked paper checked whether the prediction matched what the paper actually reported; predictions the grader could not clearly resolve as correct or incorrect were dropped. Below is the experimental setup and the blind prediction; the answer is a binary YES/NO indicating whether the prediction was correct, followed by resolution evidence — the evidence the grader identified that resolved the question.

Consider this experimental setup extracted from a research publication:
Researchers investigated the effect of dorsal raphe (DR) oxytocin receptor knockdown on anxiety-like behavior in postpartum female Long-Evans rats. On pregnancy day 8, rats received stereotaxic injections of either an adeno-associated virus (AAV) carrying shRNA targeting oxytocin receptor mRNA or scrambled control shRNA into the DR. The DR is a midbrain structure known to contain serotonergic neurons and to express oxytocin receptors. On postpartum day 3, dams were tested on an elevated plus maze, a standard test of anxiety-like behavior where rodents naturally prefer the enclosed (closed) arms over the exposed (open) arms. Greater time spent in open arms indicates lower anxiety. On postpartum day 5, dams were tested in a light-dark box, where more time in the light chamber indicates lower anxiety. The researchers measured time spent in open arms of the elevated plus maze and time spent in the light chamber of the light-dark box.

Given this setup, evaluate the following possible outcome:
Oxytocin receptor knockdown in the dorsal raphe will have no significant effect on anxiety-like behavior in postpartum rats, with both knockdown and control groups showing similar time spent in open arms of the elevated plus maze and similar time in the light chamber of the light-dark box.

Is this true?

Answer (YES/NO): NO